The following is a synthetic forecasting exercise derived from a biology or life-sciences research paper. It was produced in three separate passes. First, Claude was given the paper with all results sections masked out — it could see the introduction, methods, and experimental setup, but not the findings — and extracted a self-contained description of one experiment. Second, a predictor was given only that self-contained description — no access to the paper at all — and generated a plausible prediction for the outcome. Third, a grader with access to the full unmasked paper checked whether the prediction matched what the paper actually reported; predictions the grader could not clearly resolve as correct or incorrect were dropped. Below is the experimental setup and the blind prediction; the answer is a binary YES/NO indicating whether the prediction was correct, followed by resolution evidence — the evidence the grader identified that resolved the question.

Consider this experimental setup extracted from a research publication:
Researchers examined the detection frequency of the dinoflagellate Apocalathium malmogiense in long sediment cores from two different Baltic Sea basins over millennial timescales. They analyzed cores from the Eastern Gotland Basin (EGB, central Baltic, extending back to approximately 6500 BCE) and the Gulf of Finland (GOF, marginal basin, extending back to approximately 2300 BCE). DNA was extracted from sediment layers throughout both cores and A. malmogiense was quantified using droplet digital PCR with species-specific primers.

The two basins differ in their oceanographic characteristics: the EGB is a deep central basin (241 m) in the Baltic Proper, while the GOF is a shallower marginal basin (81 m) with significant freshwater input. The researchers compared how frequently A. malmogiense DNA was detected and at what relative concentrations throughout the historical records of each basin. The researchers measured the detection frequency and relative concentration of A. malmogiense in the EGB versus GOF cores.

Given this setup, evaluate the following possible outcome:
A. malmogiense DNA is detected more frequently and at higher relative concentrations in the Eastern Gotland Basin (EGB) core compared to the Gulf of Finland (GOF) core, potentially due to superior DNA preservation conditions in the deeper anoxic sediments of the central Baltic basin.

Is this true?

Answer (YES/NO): NO